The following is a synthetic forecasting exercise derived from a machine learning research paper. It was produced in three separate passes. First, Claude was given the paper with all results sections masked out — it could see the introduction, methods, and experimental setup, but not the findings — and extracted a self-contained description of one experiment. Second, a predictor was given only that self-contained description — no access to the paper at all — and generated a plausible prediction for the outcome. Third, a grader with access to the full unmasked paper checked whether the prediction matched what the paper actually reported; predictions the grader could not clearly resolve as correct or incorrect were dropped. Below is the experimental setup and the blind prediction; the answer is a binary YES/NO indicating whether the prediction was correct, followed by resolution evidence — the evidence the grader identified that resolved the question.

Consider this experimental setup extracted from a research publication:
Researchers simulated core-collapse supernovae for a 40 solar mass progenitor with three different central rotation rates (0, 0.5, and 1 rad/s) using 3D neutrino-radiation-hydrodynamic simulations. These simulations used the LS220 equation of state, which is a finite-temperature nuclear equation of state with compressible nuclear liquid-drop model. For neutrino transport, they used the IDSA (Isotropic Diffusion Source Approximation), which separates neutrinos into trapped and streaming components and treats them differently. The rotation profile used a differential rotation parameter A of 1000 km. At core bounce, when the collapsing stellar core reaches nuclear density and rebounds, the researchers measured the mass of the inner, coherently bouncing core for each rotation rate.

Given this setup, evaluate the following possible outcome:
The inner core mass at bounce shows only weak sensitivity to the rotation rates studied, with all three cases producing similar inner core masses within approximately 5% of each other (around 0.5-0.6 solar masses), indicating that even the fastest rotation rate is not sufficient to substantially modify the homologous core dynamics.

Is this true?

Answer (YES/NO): NO